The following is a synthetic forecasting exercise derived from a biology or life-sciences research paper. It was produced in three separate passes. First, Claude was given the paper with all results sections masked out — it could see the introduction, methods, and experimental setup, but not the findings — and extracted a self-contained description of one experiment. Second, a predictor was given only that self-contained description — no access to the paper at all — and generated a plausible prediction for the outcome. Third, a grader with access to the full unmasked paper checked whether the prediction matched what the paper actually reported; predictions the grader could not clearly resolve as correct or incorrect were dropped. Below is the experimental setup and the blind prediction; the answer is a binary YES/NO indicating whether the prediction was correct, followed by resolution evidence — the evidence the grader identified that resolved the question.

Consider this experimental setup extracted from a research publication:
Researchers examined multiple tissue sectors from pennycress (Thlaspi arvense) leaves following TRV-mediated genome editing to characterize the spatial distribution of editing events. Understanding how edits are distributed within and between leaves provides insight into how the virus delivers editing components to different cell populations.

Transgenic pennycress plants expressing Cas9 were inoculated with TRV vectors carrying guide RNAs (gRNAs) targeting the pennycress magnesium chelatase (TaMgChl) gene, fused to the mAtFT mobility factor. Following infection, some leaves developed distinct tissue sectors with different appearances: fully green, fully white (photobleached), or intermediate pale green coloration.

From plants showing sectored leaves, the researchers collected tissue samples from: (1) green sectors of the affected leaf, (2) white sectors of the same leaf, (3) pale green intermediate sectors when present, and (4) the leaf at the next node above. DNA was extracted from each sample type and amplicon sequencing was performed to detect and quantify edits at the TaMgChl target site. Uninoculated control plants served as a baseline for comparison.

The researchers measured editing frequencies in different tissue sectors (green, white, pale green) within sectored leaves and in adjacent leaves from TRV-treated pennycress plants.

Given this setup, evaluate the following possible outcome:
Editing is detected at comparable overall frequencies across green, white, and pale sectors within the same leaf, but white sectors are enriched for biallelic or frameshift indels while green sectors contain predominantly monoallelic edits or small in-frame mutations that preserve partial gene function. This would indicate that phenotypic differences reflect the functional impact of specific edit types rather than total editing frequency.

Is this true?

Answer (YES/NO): NO